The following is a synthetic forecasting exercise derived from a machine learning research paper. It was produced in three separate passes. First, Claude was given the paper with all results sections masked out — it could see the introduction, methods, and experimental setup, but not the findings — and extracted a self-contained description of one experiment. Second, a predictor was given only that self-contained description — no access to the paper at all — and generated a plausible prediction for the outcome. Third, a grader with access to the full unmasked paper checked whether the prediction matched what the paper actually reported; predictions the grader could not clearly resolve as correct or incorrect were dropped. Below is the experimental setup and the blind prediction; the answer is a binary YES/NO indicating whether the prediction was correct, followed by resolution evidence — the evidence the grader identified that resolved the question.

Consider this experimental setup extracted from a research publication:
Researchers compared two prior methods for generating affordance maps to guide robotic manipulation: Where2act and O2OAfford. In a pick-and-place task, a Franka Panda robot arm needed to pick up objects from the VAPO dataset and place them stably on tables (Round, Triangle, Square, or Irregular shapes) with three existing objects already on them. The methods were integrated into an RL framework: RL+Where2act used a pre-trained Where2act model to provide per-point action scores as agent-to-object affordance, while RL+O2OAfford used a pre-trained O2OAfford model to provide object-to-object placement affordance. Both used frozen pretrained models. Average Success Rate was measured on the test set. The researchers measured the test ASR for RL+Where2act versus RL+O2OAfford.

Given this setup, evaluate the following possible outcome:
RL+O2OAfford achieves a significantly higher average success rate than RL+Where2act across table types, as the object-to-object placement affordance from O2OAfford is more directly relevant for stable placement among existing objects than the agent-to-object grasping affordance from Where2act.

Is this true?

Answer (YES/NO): NO